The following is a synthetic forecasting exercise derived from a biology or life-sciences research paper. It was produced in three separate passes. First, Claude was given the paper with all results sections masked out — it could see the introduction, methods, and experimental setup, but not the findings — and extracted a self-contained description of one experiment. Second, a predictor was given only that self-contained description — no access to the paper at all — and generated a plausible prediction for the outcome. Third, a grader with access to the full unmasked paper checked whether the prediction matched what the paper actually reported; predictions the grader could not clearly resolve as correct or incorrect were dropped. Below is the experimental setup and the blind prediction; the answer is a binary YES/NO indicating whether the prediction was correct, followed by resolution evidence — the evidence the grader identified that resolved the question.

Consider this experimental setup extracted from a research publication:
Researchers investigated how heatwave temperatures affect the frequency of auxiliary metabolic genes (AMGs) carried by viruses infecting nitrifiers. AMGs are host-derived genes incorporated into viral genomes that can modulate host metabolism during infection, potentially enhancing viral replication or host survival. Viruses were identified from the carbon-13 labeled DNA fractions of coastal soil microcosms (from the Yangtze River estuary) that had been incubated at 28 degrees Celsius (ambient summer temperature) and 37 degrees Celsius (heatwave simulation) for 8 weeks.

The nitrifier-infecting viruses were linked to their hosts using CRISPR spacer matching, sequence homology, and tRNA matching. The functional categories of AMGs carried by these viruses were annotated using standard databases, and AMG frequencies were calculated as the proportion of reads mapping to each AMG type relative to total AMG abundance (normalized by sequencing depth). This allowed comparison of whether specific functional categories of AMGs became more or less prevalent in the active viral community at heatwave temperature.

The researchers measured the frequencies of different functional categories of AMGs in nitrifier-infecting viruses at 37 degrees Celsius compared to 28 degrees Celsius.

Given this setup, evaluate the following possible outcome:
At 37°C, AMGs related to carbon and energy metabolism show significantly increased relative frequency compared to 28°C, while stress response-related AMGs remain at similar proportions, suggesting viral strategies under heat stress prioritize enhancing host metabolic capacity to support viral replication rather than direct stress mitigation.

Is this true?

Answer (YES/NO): NO